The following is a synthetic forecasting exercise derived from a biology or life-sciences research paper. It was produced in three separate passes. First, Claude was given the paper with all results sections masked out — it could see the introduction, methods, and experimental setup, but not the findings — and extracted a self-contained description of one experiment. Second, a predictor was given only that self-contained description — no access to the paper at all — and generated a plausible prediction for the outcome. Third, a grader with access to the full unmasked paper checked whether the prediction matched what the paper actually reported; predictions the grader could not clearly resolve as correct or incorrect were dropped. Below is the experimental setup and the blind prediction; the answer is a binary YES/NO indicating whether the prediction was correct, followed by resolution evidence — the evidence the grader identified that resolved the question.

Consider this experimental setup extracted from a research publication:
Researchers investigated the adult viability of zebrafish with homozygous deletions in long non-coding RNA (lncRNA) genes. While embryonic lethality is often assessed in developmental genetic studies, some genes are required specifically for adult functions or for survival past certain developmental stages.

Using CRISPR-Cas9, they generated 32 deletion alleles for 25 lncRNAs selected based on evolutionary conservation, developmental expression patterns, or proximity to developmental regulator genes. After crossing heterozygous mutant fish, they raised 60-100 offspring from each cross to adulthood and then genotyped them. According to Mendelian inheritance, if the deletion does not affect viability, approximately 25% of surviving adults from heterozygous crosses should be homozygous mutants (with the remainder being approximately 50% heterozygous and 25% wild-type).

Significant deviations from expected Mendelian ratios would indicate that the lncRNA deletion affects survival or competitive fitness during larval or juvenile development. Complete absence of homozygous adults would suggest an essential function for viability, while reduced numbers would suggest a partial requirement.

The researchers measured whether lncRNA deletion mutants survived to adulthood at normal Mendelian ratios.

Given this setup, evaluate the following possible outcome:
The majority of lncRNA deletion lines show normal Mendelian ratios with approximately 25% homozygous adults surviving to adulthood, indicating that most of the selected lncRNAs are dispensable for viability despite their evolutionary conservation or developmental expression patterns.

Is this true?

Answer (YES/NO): YES